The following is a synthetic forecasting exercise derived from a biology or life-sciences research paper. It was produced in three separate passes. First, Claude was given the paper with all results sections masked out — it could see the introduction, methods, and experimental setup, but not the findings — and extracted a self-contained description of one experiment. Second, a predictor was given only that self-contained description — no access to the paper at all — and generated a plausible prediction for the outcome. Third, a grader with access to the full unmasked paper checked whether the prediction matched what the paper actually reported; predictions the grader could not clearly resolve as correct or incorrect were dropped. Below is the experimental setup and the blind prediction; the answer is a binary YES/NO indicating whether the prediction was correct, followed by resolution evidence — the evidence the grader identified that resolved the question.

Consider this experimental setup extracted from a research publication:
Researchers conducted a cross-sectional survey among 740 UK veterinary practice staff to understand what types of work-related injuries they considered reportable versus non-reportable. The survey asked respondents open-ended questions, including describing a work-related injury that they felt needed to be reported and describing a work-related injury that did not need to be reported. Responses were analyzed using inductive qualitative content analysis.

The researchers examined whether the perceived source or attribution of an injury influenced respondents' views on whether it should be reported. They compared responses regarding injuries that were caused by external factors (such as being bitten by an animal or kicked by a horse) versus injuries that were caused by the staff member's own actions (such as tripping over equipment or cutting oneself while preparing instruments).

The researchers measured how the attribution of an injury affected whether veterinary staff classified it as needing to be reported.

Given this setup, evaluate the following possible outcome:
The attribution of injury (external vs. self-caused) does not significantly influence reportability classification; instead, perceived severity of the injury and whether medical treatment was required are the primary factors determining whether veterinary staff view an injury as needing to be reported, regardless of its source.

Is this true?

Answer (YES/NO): NO